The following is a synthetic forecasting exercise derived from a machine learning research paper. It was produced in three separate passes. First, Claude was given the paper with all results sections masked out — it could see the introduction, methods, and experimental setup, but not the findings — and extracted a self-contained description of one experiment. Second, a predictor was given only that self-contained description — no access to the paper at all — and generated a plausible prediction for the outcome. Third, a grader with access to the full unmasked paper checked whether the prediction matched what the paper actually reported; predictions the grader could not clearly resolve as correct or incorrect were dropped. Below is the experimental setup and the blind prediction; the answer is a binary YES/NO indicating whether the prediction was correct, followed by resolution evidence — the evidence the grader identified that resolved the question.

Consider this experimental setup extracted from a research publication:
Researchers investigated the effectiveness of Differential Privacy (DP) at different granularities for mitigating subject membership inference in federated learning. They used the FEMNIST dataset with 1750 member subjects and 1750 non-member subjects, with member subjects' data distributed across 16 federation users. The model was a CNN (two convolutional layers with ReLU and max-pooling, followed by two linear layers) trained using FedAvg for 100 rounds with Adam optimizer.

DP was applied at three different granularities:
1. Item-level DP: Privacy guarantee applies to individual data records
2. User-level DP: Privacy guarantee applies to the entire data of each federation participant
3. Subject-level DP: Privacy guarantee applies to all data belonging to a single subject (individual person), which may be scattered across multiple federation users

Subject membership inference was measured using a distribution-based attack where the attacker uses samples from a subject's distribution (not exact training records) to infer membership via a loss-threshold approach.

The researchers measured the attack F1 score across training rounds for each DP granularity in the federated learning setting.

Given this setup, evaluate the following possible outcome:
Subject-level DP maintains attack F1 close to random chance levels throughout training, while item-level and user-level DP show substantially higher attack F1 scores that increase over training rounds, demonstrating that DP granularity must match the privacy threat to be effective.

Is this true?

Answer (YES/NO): NO